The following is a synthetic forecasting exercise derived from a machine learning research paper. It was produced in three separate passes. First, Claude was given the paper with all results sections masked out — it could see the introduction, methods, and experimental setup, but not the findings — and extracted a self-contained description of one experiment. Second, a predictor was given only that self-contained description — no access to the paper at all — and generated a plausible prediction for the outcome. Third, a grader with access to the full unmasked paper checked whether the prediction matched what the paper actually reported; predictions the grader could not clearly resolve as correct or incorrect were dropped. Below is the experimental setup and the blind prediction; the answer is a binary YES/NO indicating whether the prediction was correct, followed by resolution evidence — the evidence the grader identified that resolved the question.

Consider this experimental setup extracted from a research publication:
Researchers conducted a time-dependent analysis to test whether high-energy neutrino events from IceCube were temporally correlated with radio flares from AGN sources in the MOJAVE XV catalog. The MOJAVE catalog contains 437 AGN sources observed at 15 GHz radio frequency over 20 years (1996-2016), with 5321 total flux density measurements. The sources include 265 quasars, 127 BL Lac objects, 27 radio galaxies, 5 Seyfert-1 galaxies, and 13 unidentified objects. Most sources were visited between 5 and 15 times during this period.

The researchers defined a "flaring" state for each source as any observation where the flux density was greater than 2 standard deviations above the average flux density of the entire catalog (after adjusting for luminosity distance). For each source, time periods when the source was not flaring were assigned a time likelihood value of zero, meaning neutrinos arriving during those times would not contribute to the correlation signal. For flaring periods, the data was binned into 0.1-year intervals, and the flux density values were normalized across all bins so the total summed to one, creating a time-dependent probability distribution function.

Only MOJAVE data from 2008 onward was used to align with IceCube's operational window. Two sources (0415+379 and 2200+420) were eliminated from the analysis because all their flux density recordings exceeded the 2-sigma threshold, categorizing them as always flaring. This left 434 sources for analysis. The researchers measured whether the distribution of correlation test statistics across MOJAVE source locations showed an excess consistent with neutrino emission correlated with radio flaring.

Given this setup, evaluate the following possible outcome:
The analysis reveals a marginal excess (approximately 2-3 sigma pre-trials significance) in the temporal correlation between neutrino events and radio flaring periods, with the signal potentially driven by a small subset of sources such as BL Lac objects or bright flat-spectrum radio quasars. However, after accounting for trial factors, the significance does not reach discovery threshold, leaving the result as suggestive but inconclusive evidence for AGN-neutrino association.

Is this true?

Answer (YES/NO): NO